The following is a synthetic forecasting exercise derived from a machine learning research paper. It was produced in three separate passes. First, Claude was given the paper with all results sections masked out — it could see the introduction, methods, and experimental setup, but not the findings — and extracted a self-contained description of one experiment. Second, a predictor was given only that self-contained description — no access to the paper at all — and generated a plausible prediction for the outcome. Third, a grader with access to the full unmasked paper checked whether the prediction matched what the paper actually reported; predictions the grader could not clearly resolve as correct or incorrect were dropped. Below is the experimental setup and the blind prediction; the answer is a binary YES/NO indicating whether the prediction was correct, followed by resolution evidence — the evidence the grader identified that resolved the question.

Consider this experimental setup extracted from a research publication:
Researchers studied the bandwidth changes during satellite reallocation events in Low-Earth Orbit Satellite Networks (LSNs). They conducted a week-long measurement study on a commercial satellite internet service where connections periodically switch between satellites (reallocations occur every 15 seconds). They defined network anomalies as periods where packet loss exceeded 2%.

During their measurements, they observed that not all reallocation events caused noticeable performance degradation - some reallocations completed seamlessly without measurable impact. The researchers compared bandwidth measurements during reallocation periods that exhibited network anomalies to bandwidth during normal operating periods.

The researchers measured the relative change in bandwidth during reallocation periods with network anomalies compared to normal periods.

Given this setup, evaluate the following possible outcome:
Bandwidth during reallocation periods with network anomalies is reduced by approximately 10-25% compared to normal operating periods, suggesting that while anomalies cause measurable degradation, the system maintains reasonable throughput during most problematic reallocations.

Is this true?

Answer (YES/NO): YES